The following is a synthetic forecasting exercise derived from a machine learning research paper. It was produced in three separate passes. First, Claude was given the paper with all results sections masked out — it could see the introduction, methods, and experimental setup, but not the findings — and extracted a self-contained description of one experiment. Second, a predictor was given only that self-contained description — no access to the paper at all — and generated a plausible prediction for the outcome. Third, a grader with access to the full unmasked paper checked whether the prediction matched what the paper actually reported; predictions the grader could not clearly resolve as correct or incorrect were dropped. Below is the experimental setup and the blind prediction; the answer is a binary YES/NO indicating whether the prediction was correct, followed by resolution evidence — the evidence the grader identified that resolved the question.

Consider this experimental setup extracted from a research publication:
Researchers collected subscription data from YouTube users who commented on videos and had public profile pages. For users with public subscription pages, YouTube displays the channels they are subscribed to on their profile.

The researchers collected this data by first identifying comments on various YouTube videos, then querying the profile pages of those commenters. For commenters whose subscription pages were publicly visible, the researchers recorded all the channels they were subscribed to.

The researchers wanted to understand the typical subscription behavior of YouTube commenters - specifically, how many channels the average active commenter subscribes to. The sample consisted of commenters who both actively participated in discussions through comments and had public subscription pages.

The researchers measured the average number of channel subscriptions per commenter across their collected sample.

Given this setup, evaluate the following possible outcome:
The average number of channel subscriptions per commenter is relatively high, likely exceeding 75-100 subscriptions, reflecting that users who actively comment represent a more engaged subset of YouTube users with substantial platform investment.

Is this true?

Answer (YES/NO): YES